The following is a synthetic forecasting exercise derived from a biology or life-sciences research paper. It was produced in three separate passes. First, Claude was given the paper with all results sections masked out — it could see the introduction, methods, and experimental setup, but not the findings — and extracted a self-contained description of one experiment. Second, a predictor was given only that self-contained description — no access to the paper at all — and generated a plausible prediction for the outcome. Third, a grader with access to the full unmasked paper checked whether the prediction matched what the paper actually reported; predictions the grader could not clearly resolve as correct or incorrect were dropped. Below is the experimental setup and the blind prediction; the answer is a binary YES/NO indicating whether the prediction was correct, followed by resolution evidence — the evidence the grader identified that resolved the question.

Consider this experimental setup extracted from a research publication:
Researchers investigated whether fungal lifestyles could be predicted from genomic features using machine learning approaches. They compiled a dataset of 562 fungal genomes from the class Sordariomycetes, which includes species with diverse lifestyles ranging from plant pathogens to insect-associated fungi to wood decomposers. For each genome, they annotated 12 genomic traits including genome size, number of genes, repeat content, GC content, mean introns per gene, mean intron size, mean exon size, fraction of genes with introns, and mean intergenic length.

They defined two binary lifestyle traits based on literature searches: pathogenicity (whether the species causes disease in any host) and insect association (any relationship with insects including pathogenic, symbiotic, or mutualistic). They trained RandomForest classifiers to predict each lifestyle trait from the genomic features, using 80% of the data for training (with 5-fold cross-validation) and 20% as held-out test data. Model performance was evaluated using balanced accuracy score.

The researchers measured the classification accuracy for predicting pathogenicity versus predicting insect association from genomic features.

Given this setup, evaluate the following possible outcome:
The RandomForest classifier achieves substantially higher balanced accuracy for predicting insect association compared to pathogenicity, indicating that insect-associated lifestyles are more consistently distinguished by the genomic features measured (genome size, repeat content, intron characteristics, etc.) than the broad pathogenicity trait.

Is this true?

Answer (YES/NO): YES